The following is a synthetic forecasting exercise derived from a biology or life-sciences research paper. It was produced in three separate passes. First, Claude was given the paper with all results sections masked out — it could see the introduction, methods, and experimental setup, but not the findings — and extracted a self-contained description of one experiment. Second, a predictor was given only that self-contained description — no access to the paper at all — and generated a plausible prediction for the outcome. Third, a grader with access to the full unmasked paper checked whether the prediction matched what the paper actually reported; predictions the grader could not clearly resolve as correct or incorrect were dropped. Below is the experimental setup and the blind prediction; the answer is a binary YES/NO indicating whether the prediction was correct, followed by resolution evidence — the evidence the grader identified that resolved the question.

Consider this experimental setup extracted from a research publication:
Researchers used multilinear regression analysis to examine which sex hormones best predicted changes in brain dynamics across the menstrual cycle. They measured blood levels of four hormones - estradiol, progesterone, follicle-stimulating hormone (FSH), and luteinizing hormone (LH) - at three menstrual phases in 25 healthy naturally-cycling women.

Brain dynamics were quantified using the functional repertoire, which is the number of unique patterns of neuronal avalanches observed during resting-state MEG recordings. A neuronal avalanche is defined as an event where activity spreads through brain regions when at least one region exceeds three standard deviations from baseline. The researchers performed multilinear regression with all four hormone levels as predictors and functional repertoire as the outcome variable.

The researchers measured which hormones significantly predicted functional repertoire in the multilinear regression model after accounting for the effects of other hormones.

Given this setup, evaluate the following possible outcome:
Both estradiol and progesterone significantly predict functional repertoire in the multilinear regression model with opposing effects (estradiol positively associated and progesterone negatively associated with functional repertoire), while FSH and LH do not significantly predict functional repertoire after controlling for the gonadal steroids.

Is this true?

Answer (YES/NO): NO